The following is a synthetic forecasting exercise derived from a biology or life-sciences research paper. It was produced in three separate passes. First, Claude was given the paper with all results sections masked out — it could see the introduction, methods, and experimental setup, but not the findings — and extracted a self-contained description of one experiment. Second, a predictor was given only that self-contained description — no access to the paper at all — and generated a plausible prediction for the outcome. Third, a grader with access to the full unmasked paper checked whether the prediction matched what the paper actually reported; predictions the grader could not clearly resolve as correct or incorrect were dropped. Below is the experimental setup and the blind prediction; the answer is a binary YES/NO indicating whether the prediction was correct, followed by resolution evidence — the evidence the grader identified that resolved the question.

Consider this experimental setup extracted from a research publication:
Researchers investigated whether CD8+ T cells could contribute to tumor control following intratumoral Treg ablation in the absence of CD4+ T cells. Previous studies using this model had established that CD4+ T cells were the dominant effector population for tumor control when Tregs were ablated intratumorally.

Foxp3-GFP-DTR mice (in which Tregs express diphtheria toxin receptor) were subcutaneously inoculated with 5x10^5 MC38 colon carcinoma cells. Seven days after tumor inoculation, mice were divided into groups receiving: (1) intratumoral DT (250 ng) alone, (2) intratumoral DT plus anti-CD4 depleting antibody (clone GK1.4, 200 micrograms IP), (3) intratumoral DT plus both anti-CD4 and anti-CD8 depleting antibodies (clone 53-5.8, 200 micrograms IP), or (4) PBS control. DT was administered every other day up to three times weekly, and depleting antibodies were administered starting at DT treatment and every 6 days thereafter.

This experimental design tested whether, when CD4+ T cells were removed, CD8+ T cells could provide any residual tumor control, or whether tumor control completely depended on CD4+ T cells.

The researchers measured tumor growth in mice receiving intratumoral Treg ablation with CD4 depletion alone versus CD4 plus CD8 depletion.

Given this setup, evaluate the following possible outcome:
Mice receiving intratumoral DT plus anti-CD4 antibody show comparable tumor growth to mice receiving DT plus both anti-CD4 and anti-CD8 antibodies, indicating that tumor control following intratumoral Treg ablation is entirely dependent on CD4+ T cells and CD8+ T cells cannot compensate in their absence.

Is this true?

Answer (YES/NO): NO